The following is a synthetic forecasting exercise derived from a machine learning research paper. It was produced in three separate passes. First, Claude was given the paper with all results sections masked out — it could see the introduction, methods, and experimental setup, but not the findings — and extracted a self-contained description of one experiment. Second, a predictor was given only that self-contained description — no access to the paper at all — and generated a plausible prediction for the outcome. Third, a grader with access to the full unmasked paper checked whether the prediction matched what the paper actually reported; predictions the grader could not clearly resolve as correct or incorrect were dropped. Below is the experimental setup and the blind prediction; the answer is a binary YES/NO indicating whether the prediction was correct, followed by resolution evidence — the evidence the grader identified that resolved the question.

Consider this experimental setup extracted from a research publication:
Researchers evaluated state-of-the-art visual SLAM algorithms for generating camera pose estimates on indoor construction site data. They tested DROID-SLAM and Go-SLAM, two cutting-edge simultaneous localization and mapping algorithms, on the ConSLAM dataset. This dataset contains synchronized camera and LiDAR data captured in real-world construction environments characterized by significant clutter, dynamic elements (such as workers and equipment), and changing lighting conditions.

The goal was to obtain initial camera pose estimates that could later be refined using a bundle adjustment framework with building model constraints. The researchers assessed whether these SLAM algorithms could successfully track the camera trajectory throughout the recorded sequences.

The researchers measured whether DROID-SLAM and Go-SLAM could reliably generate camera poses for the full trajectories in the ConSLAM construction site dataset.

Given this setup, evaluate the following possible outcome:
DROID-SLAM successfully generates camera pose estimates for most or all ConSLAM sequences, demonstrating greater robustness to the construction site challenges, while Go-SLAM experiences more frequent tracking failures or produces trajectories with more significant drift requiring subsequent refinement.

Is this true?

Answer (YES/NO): NO